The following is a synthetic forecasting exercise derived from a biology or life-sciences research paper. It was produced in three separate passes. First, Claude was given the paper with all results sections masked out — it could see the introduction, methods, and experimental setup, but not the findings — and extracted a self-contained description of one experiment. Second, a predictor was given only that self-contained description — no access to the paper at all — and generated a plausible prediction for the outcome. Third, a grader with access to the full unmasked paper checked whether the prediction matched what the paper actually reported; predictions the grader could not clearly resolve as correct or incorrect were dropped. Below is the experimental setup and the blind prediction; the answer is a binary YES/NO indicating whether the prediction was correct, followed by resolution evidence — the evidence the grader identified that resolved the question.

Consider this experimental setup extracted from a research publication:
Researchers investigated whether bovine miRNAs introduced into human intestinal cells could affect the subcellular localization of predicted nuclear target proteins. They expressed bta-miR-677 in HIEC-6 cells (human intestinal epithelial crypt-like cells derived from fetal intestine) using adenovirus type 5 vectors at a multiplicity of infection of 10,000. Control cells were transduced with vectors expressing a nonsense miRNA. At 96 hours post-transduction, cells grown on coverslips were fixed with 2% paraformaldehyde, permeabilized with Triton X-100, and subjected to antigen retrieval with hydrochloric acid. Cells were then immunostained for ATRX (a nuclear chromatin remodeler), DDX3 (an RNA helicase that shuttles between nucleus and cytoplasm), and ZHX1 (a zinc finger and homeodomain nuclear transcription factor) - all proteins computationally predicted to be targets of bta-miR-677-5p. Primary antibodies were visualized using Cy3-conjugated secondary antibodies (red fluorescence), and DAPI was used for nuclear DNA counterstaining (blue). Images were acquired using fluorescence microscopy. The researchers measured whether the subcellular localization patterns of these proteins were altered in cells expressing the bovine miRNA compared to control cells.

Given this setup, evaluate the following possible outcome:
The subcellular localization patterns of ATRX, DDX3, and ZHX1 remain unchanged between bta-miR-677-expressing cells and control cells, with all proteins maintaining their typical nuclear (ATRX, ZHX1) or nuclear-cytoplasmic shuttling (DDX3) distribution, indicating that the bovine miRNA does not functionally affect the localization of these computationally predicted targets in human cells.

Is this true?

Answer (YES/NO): YES